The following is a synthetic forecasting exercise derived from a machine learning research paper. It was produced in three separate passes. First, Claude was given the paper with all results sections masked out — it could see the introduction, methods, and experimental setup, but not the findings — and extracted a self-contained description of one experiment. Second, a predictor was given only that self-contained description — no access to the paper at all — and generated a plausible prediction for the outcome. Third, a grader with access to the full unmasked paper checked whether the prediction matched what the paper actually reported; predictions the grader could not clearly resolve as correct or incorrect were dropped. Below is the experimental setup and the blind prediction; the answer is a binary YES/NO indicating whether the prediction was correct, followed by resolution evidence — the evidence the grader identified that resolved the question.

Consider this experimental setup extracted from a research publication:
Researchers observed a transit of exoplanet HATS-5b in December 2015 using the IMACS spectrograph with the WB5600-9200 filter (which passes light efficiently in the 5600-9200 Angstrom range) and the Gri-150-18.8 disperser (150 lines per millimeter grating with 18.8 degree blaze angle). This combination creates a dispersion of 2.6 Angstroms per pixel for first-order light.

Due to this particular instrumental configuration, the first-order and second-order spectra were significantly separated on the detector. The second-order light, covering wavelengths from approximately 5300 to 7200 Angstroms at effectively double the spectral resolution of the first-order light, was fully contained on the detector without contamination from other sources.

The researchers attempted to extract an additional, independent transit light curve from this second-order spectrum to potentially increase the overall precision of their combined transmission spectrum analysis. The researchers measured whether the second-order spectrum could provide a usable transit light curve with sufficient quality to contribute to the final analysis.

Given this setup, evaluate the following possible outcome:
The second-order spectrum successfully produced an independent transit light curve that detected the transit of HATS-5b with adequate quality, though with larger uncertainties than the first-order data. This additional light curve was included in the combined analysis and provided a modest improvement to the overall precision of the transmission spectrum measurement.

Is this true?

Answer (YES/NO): YES